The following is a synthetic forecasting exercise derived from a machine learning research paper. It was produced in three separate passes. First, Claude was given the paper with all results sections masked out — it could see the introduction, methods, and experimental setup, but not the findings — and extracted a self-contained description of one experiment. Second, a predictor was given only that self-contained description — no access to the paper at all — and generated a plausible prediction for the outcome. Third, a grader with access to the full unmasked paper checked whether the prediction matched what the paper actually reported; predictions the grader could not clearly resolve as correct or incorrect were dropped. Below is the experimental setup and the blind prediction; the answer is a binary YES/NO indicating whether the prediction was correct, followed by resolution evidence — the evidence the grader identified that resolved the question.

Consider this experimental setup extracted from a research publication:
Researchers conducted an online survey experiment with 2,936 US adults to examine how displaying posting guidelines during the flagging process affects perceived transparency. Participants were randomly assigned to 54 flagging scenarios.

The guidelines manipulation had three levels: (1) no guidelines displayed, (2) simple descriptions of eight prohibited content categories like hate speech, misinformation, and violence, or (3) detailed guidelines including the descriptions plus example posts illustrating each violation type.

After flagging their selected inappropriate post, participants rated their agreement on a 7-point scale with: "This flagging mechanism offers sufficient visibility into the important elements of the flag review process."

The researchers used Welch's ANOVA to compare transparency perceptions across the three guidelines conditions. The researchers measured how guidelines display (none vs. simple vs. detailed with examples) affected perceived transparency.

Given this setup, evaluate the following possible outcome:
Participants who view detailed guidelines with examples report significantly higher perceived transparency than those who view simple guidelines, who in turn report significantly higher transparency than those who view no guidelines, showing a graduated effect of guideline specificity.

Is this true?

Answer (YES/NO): NO